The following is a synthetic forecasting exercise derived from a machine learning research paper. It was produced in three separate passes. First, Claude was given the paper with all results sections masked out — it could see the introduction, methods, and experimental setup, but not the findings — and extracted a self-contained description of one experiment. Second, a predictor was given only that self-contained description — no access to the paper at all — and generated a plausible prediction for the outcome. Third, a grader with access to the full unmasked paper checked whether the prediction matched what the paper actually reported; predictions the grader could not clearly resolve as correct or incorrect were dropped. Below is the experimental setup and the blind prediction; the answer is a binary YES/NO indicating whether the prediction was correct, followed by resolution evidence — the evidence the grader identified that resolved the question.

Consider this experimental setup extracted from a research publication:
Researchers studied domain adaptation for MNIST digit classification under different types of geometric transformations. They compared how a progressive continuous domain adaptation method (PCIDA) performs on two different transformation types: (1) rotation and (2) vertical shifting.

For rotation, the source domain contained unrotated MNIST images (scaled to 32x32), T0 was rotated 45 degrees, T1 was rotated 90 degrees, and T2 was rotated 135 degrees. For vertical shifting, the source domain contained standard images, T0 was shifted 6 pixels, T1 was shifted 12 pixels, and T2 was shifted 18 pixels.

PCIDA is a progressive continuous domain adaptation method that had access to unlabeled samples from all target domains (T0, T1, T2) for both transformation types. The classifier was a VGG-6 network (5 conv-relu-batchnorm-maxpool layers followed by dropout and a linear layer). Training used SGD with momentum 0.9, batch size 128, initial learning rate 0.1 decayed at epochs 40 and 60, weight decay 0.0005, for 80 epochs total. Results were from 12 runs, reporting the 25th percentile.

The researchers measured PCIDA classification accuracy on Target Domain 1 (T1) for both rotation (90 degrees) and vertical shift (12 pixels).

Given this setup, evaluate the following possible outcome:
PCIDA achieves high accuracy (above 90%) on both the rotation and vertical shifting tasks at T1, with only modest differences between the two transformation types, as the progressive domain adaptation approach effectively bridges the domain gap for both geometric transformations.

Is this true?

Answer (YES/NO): NO